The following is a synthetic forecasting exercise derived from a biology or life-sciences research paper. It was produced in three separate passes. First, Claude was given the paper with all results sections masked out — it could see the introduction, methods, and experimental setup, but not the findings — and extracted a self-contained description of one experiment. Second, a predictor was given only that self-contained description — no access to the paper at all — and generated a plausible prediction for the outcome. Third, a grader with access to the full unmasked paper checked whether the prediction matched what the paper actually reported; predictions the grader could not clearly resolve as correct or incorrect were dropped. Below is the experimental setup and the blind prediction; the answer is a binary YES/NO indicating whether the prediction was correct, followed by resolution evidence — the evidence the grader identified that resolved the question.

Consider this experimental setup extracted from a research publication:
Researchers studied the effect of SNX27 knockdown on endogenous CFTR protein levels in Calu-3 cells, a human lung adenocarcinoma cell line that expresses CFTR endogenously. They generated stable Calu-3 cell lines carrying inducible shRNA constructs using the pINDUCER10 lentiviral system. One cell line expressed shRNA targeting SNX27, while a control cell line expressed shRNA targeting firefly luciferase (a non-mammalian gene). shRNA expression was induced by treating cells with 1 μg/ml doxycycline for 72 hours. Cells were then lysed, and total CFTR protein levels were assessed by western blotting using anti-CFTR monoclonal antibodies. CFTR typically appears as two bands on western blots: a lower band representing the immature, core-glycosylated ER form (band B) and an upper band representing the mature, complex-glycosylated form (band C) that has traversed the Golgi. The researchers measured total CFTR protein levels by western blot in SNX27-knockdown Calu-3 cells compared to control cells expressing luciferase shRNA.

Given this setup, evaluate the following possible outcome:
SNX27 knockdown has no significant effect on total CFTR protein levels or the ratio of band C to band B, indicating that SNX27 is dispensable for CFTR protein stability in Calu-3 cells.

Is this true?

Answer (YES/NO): NO